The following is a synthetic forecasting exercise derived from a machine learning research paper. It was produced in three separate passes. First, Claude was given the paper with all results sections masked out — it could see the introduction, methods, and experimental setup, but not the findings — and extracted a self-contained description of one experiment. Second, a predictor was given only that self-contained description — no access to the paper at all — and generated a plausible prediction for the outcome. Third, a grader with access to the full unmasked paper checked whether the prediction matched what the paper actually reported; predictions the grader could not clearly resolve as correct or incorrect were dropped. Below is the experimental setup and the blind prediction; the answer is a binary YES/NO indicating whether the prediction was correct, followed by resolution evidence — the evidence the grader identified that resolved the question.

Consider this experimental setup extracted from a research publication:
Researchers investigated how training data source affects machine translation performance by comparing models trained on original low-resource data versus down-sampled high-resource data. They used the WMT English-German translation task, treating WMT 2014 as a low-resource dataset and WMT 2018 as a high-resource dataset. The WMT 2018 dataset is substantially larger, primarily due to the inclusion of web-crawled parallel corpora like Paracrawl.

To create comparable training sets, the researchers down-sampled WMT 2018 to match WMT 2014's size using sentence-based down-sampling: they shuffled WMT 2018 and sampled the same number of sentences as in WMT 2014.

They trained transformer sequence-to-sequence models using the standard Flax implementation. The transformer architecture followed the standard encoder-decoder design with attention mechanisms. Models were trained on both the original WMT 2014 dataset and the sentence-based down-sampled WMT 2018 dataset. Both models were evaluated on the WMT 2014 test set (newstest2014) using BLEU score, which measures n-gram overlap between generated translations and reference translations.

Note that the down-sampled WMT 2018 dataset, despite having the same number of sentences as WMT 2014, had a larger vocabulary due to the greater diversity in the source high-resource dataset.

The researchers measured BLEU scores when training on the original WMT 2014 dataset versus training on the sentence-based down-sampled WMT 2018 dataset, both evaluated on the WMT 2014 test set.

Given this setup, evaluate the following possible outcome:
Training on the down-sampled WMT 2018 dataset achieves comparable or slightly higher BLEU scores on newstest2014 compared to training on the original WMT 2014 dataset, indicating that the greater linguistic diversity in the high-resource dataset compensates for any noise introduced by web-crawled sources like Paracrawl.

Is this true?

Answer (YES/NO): NO